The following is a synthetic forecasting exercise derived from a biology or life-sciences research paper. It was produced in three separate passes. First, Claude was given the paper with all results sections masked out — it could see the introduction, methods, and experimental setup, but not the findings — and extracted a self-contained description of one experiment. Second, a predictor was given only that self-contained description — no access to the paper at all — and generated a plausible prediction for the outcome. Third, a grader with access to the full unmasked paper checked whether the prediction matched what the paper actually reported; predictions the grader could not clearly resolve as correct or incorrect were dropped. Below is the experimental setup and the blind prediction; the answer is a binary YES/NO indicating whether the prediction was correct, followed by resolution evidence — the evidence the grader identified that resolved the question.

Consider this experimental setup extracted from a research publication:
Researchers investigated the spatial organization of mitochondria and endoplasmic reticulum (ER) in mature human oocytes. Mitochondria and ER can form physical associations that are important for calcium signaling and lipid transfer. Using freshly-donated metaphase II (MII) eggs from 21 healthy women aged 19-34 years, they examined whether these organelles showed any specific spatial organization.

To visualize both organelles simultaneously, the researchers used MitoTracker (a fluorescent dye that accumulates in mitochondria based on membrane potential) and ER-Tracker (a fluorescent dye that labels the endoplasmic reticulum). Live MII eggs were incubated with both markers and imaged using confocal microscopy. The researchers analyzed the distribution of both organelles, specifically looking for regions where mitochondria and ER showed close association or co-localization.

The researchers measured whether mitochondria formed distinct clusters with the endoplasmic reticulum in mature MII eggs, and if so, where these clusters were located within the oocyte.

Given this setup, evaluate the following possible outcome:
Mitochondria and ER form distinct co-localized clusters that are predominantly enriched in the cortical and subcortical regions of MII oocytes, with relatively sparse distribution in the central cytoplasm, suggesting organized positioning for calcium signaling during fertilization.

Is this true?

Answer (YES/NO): NO